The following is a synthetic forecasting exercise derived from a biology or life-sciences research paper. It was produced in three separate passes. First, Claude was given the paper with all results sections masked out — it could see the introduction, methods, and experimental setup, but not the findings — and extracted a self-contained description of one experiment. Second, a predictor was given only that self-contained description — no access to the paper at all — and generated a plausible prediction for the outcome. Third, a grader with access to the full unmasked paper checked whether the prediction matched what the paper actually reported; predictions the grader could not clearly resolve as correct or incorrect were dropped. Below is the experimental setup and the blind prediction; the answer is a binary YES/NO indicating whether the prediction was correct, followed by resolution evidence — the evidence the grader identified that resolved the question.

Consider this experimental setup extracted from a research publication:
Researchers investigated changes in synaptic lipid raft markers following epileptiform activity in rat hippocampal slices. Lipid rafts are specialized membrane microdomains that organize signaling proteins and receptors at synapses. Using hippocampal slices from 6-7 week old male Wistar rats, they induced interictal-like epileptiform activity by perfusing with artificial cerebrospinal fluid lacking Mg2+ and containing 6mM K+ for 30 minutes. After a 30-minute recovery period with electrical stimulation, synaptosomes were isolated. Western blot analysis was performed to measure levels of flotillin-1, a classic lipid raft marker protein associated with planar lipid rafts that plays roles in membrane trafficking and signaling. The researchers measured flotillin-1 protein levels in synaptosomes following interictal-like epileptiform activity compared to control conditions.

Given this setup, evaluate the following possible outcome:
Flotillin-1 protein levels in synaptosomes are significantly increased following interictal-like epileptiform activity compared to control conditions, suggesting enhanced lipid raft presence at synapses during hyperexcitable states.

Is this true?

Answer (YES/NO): NO